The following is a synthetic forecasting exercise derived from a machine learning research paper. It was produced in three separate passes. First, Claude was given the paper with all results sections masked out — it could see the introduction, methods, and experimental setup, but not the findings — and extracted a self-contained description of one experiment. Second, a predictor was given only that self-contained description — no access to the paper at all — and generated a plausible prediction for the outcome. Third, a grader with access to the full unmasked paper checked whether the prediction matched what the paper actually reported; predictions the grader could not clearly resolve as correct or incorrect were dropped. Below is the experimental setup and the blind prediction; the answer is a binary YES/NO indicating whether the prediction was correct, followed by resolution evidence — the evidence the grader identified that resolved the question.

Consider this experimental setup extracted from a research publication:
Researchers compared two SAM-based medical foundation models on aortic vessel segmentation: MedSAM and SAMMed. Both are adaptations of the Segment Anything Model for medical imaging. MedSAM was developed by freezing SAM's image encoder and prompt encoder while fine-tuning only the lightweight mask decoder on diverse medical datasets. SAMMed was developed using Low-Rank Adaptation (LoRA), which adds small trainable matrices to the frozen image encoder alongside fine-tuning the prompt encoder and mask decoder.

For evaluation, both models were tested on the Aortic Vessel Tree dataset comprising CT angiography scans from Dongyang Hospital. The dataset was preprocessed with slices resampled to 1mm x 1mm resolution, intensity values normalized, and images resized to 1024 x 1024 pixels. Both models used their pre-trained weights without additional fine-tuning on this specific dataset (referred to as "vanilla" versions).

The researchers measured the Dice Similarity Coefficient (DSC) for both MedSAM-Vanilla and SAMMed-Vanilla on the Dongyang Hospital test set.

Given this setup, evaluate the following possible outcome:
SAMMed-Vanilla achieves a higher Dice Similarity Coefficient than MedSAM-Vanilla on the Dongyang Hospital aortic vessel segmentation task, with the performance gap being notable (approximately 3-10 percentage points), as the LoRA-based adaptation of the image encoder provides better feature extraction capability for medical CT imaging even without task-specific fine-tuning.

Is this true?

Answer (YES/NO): NO